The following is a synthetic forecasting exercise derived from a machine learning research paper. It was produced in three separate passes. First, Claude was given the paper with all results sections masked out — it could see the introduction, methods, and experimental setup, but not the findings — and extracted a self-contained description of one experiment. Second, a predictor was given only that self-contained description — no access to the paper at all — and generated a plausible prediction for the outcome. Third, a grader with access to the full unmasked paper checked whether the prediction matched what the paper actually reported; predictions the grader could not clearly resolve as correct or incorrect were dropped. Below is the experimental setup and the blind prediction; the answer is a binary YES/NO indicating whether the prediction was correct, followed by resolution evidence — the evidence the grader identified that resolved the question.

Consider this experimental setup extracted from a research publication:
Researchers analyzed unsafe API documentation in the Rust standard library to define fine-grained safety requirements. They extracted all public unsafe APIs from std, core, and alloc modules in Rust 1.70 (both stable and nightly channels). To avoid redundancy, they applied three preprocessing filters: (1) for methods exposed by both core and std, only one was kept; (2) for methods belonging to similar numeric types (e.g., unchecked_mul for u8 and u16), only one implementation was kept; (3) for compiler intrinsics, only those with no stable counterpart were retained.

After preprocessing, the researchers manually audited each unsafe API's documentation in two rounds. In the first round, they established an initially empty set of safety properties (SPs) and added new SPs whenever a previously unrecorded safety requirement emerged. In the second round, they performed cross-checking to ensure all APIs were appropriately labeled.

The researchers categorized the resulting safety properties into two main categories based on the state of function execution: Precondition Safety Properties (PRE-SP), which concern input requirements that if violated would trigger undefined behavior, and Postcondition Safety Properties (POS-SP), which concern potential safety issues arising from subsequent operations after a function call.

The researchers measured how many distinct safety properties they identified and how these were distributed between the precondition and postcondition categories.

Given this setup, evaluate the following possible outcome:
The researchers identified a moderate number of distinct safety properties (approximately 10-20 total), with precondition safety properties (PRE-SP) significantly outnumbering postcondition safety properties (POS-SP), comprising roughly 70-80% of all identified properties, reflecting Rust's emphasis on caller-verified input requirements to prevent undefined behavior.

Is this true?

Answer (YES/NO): NO